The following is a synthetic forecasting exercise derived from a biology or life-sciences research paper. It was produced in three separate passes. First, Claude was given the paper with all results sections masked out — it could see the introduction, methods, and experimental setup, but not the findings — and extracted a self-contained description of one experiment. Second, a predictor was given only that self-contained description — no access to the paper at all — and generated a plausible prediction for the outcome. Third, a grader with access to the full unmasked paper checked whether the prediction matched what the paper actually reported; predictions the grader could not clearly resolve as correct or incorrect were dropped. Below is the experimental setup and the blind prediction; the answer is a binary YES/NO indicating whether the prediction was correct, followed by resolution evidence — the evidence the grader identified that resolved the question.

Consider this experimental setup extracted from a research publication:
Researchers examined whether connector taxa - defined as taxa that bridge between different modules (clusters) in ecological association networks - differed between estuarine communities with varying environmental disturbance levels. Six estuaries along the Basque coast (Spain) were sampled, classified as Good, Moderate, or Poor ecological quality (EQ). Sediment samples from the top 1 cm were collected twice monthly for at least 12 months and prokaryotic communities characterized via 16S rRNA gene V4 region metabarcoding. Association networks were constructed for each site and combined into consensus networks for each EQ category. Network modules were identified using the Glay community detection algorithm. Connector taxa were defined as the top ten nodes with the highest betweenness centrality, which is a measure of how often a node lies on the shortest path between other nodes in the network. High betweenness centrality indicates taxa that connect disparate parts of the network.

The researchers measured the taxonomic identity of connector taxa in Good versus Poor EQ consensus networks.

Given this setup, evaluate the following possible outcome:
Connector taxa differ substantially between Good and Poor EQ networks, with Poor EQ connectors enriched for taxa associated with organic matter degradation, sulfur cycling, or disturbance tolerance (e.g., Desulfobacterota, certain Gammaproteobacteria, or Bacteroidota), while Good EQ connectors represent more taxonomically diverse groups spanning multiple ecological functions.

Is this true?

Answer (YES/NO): NO